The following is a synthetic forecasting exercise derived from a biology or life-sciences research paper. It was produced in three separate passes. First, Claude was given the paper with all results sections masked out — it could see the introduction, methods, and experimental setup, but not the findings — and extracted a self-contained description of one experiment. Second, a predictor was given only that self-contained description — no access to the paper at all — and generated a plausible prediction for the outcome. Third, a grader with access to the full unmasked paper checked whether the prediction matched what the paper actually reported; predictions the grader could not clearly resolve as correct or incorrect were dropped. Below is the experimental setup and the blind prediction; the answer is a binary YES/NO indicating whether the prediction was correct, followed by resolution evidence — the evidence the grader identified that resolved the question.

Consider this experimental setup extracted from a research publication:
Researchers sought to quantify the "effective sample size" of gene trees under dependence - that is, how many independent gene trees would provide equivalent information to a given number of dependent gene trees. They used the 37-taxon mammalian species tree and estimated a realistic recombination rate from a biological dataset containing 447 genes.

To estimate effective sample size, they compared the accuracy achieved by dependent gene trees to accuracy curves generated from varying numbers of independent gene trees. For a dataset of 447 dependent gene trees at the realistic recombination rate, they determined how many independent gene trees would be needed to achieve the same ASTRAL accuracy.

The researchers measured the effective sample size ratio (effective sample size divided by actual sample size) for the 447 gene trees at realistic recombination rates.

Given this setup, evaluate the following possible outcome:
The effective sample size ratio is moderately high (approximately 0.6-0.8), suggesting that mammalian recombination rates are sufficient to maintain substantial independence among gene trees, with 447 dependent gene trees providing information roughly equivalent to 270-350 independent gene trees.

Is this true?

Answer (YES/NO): NO